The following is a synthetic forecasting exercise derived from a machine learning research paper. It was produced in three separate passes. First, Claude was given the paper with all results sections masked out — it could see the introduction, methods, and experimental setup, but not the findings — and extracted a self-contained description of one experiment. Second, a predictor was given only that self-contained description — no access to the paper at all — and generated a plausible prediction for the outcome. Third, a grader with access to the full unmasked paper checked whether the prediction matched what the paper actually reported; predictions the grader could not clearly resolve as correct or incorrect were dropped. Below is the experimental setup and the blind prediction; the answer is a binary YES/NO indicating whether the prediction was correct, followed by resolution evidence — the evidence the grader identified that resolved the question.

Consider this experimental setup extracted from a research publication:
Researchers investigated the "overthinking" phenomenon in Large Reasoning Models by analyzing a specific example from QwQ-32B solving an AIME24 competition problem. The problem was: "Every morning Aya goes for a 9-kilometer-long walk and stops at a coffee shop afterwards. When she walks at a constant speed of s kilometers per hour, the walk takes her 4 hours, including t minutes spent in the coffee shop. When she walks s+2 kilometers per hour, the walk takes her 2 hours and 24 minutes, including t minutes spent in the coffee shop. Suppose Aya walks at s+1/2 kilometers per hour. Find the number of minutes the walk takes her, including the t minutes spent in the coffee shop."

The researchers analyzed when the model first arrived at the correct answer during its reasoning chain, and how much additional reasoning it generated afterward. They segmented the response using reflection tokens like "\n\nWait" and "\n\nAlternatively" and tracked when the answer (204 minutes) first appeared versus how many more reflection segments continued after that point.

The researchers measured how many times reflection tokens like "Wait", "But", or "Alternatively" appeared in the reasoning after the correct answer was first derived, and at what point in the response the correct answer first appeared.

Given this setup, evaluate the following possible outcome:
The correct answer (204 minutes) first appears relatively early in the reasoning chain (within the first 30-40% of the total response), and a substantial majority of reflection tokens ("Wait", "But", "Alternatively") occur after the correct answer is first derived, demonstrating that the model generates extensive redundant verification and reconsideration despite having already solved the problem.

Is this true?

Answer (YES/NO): YES